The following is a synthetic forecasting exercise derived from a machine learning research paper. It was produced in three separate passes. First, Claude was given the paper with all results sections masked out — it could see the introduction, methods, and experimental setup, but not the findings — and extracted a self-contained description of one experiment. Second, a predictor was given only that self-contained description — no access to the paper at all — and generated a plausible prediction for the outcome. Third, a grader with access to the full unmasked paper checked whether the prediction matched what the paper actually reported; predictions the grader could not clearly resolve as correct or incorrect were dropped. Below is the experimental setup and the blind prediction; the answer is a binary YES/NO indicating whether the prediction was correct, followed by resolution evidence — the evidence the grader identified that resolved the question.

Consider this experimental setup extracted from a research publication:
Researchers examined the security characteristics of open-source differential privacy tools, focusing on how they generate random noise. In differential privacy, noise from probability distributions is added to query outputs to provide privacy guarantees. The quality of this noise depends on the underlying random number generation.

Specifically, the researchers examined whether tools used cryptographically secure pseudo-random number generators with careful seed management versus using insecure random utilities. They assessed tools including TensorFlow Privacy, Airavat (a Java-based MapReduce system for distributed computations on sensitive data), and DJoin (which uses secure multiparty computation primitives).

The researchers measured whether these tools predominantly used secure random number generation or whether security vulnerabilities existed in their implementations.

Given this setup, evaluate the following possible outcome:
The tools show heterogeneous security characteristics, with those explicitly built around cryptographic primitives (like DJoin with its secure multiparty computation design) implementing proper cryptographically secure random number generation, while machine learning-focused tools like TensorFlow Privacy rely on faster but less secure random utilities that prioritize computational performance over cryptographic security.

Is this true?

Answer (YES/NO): NO